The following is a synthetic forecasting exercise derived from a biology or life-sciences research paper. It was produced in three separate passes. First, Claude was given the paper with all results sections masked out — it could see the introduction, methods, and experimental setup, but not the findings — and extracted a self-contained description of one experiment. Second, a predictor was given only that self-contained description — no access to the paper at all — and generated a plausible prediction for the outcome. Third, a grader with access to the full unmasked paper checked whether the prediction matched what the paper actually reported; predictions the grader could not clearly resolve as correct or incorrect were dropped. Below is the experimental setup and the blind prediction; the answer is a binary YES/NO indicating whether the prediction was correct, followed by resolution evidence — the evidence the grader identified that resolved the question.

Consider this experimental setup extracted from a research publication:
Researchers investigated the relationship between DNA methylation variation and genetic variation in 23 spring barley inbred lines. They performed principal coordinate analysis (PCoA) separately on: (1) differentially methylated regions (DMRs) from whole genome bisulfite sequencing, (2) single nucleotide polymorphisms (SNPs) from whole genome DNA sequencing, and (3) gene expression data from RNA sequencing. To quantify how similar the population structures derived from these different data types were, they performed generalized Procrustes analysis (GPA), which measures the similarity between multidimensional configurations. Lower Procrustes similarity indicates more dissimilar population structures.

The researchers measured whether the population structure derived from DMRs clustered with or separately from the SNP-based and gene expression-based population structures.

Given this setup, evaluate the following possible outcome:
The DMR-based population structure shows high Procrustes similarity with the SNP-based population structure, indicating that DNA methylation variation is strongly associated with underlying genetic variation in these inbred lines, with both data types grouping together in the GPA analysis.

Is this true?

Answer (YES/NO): NO